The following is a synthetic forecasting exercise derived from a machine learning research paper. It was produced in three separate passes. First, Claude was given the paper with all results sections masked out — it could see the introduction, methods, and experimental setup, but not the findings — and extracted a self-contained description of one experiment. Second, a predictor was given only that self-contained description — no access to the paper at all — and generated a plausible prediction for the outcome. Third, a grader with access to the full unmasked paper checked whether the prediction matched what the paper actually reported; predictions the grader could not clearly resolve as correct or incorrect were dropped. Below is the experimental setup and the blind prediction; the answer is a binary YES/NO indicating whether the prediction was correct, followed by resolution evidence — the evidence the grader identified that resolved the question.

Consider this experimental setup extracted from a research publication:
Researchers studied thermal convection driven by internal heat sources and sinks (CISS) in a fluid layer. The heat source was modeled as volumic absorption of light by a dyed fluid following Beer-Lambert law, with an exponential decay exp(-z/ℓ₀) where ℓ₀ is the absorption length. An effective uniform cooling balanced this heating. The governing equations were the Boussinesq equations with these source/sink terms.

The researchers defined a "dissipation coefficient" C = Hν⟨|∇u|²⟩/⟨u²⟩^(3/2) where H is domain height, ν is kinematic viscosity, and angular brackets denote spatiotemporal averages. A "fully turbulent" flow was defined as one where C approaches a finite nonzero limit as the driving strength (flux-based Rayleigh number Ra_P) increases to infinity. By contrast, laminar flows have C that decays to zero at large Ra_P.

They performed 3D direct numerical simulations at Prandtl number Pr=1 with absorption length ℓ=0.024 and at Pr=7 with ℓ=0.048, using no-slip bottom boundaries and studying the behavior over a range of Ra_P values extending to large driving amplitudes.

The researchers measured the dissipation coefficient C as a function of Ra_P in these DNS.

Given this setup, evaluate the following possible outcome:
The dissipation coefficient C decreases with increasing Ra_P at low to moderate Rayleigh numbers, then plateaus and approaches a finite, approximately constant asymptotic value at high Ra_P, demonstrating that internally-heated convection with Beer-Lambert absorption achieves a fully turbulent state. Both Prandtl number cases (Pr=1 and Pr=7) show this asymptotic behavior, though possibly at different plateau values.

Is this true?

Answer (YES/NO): YES